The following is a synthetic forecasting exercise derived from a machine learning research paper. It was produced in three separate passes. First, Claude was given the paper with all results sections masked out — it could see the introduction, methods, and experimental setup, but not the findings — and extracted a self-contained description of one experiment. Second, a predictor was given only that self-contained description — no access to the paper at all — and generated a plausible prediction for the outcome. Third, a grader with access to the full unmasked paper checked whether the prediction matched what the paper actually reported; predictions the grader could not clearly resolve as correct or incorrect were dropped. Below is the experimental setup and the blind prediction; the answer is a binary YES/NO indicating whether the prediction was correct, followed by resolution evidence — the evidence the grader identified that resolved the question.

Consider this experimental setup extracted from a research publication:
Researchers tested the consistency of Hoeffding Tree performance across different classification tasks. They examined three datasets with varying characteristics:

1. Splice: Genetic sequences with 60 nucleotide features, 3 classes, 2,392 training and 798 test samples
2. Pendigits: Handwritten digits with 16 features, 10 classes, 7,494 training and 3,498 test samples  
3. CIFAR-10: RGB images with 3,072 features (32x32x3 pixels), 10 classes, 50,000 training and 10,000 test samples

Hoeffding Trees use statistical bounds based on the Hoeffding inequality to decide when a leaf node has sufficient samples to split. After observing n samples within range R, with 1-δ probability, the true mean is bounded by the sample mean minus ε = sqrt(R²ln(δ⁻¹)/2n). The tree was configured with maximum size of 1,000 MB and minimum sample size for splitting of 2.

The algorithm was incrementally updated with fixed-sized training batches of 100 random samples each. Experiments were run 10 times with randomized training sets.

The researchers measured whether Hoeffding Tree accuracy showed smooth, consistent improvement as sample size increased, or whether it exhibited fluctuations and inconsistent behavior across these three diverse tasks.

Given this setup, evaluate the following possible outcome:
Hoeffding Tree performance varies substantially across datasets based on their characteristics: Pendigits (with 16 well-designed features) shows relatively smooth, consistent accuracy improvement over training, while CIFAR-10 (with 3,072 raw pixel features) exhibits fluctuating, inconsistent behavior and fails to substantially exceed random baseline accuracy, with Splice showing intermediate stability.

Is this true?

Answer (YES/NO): NO